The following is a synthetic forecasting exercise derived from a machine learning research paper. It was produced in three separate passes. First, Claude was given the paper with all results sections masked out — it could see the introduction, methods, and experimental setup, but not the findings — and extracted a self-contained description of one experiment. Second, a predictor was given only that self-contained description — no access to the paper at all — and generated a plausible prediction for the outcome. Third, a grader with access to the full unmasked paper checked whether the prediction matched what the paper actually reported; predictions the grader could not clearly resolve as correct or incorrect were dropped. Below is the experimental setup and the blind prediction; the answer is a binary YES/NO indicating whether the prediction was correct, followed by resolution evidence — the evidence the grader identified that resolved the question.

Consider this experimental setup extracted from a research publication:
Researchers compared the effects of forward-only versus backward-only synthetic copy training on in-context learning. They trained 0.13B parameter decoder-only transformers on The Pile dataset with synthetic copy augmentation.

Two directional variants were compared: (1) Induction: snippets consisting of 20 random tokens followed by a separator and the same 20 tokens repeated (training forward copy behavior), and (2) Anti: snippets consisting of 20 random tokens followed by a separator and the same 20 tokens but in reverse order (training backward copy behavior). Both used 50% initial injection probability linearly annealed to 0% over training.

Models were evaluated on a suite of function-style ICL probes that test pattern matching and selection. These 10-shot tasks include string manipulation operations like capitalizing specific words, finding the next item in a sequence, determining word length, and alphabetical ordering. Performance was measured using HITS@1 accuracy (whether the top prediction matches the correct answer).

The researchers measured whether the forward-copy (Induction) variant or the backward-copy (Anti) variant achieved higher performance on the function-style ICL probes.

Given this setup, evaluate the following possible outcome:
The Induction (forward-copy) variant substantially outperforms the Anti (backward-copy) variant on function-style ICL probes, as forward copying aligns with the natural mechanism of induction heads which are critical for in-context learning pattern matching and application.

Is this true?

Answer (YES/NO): NO